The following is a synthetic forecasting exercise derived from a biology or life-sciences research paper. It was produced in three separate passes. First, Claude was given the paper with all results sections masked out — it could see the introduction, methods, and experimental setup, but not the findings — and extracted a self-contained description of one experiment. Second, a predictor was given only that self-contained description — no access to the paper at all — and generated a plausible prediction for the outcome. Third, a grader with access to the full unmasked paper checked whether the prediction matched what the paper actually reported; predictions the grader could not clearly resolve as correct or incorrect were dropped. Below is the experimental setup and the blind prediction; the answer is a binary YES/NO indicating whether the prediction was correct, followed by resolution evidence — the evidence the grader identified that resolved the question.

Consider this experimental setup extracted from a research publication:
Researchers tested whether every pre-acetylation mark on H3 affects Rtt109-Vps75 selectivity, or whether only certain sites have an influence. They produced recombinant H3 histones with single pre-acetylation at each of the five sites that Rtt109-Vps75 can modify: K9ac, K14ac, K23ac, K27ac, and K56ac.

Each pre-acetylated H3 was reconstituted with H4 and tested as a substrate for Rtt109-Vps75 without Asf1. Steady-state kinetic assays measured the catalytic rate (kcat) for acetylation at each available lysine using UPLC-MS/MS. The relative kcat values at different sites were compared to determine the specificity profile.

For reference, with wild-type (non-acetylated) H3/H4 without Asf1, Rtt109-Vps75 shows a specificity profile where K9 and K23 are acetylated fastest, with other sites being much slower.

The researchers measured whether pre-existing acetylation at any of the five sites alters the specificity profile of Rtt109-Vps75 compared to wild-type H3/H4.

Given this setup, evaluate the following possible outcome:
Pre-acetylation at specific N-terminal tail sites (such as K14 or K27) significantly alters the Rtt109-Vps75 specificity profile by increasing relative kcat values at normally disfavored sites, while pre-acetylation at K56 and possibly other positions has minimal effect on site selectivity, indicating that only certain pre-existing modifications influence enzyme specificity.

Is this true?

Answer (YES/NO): NO